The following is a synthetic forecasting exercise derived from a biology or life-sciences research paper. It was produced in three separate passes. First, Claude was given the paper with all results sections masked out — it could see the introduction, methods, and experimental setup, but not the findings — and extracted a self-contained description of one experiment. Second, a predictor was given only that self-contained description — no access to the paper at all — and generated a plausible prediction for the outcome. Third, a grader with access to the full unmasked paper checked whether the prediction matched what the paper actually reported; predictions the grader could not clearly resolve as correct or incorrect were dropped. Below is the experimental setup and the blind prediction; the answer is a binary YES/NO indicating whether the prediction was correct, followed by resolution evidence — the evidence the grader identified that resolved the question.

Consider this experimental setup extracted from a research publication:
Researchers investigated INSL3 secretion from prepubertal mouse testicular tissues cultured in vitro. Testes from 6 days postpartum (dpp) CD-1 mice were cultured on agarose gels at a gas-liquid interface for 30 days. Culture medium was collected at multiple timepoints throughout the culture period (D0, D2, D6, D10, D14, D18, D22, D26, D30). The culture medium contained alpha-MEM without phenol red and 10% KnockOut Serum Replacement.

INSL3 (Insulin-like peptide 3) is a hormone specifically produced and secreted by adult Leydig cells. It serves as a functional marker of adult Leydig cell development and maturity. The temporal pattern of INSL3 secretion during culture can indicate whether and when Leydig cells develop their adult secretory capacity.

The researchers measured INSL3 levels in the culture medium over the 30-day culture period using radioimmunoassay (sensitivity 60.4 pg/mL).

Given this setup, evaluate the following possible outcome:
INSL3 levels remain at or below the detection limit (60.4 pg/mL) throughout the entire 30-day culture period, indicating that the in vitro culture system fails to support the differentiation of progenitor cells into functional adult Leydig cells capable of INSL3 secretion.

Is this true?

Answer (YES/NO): NO